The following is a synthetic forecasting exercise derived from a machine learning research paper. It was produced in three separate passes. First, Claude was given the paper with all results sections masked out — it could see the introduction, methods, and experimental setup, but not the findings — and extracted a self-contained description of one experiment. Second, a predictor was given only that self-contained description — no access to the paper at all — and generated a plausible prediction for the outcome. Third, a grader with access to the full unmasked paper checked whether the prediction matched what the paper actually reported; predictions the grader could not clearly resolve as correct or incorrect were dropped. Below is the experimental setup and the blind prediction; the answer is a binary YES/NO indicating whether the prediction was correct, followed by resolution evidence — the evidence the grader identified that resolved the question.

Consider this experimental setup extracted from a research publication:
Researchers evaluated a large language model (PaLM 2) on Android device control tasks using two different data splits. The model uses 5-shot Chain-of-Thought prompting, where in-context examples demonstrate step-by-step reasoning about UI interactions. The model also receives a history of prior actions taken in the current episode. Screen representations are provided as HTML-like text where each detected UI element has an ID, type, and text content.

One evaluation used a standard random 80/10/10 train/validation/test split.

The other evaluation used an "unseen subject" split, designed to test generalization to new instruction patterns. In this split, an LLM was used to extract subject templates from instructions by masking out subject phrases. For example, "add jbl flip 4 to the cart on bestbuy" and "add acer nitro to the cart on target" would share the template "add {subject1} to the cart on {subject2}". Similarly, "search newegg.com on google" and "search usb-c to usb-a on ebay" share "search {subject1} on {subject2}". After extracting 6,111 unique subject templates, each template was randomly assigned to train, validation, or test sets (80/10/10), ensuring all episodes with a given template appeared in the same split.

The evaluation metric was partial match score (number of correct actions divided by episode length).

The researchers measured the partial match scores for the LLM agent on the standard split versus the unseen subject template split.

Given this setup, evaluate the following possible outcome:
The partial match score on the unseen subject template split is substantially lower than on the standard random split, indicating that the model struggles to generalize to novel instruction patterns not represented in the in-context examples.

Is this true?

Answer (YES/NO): NO